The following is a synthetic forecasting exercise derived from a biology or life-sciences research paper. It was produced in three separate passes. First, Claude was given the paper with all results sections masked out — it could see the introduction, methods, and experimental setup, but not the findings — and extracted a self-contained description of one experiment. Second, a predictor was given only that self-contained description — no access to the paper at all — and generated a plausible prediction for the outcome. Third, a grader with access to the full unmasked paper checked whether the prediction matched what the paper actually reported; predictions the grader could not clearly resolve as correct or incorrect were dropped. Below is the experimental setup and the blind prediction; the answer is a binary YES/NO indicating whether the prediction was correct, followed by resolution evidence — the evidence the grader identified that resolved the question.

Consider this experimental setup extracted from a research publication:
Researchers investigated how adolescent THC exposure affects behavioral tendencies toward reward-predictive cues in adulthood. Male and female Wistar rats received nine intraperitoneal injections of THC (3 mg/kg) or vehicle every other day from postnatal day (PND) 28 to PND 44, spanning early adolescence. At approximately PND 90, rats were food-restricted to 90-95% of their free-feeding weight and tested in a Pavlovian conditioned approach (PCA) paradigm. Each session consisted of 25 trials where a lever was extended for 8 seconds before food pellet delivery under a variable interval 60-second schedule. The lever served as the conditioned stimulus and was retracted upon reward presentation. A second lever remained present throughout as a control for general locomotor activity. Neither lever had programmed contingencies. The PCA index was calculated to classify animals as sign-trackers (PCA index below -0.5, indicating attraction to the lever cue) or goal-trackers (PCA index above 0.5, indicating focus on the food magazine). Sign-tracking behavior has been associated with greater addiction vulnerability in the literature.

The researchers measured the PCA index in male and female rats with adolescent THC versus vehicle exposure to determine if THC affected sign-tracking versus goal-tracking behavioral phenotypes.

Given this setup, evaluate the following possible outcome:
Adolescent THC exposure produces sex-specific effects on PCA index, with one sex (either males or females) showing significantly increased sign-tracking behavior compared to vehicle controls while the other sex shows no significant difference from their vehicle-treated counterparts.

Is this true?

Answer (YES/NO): NO